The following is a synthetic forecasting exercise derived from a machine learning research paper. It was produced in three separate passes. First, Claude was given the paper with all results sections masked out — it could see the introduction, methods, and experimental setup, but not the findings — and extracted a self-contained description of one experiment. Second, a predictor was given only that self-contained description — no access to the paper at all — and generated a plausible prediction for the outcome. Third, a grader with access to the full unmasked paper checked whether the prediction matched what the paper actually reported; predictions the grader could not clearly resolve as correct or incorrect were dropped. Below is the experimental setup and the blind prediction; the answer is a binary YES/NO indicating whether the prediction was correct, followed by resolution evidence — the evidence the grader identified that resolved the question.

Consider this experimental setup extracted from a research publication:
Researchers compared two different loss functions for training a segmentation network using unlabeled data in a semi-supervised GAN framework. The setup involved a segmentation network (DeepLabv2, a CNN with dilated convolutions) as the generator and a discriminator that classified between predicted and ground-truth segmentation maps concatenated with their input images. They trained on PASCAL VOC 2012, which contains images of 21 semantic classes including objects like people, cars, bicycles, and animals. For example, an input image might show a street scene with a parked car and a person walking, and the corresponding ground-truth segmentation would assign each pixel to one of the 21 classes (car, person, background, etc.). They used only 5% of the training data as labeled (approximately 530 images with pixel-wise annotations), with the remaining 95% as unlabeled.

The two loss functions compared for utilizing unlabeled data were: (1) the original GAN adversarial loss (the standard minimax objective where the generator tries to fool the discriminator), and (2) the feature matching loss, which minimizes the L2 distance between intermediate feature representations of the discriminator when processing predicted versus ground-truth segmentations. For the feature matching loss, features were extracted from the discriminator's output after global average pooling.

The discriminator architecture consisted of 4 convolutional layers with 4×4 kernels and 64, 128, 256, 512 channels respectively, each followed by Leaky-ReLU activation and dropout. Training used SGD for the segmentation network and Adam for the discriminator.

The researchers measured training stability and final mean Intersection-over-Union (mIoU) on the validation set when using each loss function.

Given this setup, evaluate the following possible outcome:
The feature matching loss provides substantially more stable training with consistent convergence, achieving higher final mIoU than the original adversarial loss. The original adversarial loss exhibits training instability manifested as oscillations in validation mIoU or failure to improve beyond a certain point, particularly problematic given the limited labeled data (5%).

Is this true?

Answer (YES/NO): YES